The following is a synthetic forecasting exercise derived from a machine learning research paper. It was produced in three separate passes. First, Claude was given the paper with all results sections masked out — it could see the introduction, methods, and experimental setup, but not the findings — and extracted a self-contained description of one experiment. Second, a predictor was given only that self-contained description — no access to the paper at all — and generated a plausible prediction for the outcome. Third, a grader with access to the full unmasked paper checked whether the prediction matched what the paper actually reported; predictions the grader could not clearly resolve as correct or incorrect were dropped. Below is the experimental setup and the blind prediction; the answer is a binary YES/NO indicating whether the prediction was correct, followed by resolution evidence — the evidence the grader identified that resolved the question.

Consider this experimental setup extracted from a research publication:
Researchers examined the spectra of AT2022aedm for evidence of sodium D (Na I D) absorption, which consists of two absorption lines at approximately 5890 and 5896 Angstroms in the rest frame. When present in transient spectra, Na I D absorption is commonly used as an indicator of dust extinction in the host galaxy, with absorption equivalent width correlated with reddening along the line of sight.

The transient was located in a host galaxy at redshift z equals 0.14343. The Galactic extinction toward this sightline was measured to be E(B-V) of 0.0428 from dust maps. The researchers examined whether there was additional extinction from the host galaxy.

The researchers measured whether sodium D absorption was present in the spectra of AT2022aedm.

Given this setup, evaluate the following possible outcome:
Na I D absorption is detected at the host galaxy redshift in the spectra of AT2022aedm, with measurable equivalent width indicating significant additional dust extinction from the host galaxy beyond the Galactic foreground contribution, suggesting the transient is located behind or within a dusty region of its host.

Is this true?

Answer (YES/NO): NO